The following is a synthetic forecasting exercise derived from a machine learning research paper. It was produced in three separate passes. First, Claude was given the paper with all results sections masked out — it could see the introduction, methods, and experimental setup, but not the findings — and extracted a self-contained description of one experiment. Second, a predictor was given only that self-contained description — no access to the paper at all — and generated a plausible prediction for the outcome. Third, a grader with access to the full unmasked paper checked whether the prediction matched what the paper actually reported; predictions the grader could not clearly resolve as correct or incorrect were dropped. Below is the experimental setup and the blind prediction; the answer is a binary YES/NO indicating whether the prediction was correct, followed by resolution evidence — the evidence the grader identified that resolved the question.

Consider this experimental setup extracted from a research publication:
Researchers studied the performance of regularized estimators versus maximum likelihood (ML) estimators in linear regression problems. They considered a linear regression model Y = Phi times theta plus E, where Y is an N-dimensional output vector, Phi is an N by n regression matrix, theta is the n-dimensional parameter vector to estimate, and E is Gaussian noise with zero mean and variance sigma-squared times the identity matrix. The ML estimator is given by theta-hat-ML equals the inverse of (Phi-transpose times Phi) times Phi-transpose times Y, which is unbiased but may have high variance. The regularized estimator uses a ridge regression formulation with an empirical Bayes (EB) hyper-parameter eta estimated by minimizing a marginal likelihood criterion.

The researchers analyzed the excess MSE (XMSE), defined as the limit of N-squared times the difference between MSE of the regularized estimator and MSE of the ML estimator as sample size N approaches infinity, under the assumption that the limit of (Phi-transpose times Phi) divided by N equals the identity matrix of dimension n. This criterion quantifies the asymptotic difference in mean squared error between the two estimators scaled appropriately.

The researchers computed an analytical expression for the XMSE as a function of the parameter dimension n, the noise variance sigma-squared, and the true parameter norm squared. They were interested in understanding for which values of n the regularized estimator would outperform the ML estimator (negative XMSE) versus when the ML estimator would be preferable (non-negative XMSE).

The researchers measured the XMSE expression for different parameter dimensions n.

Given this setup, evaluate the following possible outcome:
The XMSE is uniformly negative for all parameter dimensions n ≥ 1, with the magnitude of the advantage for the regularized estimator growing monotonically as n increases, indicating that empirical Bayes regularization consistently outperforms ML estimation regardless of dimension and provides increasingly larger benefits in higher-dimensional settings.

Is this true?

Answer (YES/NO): NO